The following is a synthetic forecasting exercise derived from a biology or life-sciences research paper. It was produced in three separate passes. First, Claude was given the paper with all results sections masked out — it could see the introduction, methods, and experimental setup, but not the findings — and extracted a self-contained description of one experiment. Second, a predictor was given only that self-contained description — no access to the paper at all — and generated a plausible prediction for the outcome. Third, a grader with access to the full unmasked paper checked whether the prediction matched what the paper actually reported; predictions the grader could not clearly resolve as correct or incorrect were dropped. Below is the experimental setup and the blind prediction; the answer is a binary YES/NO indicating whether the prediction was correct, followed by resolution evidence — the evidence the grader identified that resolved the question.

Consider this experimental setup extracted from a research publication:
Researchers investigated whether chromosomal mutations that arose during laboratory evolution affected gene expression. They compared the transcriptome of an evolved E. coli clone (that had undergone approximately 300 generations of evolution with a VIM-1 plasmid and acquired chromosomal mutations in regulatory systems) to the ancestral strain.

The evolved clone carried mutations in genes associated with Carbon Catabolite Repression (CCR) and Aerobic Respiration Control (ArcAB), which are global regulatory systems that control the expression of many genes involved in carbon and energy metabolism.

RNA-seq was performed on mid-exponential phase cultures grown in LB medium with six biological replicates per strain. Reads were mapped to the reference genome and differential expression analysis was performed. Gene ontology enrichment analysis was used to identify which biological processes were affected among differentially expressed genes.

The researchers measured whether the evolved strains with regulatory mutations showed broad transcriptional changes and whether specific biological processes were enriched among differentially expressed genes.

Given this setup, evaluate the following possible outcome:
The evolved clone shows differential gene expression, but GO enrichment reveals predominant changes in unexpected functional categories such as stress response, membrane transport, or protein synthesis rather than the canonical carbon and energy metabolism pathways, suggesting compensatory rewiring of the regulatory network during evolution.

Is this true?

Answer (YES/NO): YES